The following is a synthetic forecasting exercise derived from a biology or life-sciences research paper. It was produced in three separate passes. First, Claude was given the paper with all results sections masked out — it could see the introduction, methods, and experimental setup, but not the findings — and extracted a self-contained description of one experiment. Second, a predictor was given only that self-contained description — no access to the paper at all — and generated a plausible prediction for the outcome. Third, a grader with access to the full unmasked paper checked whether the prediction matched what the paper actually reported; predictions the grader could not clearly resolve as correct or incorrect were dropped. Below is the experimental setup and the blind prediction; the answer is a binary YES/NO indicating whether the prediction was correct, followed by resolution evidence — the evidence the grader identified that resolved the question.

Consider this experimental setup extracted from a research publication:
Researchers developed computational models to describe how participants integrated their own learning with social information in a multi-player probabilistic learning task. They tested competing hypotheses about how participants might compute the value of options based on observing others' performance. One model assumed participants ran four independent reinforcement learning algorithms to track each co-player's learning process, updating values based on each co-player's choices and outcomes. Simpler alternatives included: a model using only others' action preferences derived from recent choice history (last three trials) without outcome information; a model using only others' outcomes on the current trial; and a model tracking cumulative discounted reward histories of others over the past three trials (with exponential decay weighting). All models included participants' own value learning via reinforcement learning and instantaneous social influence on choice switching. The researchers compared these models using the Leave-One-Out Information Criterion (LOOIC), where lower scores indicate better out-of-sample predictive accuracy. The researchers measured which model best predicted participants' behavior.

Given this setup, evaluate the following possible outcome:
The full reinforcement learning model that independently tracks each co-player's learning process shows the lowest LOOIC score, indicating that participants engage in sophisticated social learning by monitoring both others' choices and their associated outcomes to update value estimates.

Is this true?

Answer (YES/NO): NO